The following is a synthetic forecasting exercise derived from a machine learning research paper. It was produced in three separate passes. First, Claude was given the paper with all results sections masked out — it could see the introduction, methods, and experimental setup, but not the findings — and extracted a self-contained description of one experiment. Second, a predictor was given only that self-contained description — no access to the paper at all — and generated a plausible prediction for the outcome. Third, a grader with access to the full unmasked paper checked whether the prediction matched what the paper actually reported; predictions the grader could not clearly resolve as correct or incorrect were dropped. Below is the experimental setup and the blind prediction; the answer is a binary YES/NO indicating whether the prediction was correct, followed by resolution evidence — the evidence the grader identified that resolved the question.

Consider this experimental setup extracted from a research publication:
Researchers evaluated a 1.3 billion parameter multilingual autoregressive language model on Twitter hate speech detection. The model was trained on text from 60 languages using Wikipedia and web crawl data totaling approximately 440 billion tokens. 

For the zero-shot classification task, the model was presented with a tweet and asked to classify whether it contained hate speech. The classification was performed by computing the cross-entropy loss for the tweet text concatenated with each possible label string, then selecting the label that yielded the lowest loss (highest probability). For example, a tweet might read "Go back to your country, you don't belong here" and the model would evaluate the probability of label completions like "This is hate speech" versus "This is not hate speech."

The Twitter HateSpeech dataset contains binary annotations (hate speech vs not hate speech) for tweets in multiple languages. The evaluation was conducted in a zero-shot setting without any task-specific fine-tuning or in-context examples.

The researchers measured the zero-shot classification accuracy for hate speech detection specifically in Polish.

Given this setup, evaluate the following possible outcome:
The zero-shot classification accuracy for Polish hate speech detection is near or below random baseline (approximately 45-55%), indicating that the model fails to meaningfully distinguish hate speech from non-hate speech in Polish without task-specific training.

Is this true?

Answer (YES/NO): NO